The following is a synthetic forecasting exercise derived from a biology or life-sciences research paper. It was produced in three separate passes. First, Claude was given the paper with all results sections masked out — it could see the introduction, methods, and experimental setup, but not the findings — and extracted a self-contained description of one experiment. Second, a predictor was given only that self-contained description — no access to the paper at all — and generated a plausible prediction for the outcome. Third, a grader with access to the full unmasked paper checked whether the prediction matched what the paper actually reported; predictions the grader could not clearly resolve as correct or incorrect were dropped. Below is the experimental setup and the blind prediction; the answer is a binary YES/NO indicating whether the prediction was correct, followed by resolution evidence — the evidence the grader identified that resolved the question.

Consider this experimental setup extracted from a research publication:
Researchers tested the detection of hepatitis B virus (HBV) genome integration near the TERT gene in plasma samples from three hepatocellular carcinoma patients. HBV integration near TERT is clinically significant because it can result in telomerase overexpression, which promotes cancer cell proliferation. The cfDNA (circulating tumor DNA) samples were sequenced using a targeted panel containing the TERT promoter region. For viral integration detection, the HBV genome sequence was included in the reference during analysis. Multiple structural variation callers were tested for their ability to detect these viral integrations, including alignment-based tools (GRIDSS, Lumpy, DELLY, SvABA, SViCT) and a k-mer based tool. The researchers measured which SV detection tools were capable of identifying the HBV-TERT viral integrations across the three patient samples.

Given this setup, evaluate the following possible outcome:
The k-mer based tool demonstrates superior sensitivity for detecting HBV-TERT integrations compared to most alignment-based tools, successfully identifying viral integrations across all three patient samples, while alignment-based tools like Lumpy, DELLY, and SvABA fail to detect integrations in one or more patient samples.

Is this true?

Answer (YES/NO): NO